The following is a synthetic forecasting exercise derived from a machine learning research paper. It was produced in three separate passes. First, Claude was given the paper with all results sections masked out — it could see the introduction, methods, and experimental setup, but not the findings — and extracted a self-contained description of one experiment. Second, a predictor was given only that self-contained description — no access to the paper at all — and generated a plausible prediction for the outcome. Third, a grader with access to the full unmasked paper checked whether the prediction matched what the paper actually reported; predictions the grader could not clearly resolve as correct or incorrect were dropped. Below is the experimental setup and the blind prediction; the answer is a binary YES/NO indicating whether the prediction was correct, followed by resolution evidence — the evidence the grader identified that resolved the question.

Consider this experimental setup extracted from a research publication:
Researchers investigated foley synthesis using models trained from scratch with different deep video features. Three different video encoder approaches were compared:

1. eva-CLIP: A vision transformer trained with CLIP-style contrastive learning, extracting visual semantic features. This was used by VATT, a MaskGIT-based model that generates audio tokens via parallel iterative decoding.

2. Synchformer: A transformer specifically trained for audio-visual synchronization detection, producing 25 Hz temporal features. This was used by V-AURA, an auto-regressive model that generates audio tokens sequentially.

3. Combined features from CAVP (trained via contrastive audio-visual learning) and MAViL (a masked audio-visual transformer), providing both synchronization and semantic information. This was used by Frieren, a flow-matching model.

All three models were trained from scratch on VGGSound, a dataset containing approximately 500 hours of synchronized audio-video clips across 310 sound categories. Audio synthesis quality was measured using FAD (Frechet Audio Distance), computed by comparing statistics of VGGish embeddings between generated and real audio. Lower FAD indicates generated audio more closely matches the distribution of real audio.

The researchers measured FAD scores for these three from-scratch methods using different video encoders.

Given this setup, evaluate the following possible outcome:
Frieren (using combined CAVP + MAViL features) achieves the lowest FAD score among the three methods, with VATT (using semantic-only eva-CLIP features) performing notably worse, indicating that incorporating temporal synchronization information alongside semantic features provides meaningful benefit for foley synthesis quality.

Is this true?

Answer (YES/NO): YES